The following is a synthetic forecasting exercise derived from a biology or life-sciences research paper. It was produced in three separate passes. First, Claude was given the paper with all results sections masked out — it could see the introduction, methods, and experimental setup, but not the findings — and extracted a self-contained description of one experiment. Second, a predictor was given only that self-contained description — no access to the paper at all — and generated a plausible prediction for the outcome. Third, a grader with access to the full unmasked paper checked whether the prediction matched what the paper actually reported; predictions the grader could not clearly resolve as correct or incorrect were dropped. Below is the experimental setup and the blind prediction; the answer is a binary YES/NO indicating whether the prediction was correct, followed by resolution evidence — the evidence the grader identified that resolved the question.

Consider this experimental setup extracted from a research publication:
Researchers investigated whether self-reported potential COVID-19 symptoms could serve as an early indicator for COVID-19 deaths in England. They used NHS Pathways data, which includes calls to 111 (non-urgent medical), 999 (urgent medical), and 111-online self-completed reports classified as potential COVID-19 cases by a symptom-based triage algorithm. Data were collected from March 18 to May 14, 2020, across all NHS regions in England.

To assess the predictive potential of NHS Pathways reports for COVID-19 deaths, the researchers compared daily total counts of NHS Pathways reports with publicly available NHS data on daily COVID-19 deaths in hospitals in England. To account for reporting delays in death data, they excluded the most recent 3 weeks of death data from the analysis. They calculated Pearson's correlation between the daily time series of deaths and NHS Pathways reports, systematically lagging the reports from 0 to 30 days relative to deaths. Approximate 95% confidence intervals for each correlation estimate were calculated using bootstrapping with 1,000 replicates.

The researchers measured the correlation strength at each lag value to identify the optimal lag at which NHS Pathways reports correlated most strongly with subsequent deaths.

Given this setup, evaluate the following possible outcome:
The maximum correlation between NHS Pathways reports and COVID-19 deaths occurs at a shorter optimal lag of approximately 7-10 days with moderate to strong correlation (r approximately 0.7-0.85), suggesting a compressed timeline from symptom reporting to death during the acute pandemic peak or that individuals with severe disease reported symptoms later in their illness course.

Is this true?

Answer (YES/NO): NO